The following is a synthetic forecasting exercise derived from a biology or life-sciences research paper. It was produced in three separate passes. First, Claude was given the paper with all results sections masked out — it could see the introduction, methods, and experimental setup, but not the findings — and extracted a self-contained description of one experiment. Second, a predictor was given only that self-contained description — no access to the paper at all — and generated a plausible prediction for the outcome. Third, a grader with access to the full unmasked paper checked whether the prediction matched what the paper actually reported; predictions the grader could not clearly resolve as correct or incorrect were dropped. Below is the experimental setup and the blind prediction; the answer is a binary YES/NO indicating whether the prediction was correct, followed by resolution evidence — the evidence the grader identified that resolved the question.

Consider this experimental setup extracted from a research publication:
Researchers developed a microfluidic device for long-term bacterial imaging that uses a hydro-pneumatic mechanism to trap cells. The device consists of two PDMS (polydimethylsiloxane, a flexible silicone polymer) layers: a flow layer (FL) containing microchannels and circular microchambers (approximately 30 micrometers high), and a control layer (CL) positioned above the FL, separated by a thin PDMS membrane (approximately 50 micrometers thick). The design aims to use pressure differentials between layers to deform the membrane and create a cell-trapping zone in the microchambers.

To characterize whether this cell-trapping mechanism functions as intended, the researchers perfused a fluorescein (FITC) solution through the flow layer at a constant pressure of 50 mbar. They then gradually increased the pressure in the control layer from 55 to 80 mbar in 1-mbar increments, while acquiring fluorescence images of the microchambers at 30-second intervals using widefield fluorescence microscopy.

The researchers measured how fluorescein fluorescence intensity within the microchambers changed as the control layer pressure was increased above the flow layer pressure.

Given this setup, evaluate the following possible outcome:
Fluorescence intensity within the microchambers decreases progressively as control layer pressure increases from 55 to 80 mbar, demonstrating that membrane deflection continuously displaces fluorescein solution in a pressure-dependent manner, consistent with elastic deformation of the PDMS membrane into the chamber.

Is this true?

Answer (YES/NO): YES